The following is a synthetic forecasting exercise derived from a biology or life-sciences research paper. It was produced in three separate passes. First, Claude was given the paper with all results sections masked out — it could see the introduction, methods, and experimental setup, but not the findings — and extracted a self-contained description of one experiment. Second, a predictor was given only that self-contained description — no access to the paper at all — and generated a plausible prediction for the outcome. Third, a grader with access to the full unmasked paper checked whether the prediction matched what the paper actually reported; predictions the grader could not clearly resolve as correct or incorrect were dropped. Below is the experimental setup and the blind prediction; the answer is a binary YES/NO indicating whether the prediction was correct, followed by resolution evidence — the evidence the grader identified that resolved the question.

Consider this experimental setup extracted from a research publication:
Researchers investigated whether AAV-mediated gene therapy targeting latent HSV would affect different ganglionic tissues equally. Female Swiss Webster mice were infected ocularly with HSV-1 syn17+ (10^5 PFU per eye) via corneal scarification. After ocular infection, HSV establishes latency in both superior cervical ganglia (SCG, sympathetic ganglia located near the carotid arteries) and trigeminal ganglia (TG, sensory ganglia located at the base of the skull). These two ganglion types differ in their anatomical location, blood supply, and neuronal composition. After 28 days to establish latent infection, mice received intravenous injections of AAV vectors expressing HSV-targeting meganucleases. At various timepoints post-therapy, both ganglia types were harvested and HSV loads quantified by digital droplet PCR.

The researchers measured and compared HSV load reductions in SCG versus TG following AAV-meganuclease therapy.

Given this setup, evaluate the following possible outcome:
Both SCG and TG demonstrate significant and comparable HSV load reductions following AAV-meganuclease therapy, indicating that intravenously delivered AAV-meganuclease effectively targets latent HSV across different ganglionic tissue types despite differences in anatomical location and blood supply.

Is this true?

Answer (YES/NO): NO